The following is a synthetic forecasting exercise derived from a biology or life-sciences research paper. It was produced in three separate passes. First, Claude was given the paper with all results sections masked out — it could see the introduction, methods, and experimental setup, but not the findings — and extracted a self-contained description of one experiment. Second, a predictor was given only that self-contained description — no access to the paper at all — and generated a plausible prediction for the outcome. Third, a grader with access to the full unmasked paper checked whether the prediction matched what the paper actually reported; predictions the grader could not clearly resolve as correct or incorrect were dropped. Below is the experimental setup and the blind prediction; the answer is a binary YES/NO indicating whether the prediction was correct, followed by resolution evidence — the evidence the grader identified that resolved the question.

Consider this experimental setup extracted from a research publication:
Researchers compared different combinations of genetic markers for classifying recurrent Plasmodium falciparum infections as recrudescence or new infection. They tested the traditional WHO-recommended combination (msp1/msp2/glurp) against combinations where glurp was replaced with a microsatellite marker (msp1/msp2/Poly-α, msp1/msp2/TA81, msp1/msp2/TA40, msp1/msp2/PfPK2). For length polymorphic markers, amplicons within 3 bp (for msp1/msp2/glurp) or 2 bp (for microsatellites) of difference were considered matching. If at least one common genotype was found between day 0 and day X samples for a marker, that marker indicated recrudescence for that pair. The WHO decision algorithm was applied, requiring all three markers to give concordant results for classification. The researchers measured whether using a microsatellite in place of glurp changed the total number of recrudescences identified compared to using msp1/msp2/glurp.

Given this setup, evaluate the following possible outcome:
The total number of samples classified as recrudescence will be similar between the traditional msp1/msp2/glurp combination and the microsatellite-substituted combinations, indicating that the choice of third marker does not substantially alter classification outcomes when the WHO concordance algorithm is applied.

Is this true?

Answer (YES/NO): YES